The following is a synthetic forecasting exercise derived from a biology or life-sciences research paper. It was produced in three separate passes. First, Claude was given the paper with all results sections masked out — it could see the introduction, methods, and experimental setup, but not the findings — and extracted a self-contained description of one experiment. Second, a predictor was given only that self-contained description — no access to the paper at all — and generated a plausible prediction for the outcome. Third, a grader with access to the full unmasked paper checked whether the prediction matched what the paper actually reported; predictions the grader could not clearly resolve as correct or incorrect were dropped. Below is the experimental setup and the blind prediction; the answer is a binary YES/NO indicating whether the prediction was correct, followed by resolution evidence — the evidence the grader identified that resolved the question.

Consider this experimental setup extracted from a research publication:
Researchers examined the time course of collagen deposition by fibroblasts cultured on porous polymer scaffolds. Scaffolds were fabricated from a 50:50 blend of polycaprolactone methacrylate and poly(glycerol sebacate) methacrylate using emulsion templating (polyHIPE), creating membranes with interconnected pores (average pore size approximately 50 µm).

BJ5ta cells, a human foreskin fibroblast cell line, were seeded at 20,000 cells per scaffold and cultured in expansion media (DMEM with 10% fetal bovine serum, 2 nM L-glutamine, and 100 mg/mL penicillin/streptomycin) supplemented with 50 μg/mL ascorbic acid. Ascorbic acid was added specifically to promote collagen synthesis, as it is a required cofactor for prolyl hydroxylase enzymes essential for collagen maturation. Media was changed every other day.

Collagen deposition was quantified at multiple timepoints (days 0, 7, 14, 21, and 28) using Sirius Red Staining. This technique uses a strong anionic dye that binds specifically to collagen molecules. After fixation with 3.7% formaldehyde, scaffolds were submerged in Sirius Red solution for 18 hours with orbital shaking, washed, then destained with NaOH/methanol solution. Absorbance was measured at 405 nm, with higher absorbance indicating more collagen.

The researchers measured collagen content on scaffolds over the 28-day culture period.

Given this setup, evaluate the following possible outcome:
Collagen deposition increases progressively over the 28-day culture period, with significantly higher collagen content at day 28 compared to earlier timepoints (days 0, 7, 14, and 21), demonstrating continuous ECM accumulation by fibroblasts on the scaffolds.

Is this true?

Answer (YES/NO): NO